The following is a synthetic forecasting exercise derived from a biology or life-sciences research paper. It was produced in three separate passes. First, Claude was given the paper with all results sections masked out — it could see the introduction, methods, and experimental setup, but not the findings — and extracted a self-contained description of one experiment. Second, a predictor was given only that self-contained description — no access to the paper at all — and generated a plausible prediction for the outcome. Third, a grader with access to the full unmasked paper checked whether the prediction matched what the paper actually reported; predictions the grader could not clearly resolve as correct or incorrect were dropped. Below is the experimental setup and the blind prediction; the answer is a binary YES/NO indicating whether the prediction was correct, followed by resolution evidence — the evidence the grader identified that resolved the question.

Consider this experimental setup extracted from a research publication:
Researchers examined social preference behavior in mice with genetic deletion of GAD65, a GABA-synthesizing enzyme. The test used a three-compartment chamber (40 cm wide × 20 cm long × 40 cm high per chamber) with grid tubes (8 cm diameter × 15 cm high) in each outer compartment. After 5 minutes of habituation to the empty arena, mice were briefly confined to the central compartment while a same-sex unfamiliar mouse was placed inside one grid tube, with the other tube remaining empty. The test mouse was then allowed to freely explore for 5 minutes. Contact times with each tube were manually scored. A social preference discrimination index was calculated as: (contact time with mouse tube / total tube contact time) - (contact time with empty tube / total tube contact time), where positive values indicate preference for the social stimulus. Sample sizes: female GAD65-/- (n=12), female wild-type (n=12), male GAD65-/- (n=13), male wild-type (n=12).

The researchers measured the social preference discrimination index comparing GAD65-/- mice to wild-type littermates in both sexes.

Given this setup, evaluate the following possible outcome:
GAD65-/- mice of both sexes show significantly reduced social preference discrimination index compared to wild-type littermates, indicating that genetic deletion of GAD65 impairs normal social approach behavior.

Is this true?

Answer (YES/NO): NO